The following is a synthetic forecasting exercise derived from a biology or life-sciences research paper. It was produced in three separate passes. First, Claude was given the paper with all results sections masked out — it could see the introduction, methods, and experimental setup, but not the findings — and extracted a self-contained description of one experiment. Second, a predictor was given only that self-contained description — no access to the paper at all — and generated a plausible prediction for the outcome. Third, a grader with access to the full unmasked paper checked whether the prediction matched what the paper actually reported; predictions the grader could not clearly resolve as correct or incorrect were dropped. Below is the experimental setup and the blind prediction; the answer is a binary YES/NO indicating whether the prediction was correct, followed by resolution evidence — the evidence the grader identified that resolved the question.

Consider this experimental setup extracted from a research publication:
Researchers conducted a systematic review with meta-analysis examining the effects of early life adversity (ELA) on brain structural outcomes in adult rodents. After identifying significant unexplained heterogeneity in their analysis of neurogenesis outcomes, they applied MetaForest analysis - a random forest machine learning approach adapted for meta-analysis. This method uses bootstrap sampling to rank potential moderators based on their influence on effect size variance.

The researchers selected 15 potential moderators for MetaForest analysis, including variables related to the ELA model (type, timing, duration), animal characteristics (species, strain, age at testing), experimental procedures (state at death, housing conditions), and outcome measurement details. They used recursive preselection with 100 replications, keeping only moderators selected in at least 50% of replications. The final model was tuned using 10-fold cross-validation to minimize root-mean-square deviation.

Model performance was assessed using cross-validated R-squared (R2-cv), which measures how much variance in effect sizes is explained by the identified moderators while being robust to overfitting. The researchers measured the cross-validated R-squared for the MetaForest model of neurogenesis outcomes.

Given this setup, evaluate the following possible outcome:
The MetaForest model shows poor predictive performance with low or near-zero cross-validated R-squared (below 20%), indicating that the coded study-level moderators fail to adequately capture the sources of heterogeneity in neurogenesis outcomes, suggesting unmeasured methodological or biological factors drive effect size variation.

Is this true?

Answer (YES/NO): NO